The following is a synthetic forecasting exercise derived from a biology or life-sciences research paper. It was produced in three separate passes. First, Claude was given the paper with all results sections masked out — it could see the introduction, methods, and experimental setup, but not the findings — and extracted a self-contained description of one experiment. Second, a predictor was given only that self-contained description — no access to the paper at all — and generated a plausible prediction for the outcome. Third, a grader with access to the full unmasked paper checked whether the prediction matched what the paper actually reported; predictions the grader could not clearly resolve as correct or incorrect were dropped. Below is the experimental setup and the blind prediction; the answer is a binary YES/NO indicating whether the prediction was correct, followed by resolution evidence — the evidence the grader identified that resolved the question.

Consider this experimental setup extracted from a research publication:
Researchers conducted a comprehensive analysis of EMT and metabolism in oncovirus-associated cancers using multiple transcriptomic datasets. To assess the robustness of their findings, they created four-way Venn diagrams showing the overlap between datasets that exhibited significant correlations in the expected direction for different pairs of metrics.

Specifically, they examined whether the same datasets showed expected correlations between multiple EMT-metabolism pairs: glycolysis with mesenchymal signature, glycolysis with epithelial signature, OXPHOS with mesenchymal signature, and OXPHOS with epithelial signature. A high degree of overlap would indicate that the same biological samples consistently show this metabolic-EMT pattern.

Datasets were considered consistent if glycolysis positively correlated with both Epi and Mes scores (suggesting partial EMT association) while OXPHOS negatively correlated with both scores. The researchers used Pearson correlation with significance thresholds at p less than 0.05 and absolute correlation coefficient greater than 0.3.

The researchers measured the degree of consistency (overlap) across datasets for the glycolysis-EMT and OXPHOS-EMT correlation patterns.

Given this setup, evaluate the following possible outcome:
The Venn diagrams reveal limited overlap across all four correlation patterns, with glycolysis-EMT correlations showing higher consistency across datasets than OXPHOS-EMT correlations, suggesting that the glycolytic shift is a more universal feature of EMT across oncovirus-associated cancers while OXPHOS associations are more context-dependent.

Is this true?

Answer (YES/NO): YES